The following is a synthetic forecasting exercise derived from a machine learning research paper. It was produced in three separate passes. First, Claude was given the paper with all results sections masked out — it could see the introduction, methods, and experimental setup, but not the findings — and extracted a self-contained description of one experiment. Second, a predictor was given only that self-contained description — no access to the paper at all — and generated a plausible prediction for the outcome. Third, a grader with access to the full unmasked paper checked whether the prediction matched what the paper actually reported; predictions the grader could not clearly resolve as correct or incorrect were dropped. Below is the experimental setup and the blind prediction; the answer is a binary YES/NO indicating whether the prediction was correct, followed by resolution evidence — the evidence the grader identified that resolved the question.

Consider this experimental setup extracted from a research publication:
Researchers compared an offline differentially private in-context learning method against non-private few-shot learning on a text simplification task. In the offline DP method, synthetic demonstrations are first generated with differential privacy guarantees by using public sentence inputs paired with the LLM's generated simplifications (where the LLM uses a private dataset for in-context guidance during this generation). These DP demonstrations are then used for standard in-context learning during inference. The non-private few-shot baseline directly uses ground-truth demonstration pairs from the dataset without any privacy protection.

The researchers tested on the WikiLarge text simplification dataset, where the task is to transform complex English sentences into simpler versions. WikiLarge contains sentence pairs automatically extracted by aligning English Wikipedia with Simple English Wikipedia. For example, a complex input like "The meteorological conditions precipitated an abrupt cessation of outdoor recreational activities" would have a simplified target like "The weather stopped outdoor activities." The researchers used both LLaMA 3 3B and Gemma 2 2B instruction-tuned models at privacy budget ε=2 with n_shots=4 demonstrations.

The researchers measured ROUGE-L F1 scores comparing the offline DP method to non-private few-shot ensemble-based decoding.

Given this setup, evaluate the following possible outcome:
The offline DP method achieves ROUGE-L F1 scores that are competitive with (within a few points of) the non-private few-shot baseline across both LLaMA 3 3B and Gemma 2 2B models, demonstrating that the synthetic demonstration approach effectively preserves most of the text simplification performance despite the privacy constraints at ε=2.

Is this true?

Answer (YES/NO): YES